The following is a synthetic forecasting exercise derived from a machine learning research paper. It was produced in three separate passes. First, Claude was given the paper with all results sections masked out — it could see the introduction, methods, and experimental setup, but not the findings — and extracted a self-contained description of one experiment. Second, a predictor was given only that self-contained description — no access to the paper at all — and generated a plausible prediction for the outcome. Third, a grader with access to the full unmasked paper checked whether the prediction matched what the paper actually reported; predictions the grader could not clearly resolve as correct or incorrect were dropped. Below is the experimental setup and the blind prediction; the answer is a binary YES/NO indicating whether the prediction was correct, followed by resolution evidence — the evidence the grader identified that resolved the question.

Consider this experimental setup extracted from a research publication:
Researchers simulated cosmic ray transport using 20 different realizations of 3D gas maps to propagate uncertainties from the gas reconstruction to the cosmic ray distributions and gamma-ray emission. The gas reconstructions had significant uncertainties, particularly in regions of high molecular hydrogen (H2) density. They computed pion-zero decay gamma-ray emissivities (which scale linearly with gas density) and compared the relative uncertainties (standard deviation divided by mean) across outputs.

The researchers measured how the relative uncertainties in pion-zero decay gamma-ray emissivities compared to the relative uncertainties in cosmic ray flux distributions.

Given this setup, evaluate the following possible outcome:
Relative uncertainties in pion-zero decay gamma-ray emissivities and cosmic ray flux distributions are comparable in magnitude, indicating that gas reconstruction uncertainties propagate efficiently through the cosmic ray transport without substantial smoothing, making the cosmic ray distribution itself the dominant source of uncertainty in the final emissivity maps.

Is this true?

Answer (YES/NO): NO